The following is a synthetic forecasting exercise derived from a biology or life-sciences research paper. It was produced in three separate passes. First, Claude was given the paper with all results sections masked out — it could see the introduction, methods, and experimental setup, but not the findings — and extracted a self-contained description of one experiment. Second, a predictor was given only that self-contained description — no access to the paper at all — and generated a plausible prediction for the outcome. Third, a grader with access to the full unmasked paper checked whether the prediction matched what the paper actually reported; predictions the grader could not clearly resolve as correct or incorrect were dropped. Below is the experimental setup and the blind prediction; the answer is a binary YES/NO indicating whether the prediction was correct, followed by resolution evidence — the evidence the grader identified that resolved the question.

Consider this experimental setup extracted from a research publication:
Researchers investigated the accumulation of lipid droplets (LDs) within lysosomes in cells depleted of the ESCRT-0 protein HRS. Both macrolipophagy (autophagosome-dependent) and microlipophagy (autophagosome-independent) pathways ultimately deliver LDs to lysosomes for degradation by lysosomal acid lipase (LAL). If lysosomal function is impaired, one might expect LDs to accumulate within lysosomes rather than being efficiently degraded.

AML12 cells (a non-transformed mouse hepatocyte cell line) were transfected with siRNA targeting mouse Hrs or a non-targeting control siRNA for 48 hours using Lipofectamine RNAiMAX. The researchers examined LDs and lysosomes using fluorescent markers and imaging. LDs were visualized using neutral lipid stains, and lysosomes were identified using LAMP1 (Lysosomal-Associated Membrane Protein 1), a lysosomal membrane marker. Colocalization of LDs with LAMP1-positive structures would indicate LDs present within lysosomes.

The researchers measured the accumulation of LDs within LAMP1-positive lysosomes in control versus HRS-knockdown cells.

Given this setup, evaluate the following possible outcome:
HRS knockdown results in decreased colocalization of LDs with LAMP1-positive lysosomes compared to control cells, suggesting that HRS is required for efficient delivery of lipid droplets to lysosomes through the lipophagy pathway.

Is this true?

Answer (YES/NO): NO